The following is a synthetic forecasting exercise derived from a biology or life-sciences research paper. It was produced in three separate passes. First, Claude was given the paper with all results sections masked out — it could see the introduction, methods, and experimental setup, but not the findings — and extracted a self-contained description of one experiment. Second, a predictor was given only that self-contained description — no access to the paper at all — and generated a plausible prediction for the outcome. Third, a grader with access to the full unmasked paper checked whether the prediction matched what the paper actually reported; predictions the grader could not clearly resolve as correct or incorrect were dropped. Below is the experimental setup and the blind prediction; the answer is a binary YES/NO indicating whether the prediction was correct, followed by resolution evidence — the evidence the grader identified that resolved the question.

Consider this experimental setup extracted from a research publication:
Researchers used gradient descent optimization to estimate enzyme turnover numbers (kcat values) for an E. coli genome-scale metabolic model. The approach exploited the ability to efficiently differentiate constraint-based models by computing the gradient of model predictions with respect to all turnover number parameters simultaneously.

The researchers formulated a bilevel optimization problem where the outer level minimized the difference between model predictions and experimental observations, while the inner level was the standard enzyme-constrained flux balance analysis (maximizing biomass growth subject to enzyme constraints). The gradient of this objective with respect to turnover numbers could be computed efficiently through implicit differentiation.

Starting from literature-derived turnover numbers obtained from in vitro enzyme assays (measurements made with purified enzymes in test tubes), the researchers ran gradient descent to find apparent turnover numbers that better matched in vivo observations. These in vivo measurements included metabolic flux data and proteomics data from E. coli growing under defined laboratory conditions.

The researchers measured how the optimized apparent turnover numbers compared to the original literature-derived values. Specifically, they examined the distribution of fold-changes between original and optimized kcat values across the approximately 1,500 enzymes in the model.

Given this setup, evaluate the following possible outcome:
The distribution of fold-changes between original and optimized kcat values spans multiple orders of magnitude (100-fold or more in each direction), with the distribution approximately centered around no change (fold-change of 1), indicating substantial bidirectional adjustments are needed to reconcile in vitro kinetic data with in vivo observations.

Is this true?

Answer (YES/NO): NO